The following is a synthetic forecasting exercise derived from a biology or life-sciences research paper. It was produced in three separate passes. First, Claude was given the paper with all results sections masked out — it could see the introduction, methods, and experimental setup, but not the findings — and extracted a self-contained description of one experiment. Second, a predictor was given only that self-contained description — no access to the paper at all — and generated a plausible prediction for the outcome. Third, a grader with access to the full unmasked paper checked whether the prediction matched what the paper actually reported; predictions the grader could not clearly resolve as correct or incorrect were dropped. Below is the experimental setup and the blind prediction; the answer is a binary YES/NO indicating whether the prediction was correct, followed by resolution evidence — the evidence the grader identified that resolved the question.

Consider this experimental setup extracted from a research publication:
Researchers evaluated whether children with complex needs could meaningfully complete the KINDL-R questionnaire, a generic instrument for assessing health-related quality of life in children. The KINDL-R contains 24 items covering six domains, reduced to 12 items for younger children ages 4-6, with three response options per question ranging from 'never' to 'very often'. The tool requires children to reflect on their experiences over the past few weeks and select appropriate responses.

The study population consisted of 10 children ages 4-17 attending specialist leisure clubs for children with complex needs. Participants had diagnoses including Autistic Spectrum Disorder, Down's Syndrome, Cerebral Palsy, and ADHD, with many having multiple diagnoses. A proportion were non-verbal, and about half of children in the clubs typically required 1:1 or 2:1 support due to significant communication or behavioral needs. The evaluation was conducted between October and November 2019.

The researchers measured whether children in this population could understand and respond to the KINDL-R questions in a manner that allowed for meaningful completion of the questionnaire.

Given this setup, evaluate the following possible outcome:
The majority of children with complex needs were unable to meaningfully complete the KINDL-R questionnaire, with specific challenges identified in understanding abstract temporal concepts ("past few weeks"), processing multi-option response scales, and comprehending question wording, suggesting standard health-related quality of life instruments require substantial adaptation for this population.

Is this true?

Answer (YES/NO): YES